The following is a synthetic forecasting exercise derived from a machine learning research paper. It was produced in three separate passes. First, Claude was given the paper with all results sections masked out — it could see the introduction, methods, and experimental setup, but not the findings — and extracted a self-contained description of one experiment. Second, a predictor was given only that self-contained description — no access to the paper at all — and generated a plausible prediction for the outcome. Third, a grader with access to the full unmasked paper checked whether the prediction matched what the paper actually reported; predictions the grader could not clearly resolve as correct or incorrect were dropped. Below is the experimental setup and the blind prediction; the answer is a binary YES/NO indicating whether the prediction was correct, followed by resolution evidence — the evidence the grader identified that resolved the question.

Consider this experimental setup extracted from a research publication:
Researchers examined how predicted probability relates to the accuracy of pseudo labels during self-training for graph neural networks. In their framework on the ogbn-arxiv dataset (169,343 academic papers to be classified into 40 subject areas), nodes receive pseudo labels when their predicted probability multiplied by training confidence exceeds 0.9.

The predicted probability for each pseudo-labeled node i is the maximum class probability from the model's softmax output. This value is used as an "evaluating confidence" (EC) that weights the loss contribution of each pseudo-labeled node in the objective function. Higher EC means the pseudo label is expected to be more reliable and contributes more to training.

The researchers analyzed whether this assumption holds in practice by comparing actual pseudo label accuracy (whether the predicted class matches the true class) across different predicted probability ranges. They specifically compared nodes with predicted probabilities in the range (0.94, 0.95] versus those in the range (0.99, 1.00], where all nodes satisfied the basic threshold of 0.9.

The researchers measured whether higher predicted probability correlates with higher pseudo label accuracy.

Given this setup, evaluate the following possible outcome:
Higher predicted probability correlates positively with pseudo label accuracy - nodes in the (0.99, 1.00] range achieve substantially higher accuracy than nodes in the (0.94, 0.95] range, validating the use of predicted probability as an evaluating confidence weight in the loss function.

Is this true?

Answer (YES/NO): YES